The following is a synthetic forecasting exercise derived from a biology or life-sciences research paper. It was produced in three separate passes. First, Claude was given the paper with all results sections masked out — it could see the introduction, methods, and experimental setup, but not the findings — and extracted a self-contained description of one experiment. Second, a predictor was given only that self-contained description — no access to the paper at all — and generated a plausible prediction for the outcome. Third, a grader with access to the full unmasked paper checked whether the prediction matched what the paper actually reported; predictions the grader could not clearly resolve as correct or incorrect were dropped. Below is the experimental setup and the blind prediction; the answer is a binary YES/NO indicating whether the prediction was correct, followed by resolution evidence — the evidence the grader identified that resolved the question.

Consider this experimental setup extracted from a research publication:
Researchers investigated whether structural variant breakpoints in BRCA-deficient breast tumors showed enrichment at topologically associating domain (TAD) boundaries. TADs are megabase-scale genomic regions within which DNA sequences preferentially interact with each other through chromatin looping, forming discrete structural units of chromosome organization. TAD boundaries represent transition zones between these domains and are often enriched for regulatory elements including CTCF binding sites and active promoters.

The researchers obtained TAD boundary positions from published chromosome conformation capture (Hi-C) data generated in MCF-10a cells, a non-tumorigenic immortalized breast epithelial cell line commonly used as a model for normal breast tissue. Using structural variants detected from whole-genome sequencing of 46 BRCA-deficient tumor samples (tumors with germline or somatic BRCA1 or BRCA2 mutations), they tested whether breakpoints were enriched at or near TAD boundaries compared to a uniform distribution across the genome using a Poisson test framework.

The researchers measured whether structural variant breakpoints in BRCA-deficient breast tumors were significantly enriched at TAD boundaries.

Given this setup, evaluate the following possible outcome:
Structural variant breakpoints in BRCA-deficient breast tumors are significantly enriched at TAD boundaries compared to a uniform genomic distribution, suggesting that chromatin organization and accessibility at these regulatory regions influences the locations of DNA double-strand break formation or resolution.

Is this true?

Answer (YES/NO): YES